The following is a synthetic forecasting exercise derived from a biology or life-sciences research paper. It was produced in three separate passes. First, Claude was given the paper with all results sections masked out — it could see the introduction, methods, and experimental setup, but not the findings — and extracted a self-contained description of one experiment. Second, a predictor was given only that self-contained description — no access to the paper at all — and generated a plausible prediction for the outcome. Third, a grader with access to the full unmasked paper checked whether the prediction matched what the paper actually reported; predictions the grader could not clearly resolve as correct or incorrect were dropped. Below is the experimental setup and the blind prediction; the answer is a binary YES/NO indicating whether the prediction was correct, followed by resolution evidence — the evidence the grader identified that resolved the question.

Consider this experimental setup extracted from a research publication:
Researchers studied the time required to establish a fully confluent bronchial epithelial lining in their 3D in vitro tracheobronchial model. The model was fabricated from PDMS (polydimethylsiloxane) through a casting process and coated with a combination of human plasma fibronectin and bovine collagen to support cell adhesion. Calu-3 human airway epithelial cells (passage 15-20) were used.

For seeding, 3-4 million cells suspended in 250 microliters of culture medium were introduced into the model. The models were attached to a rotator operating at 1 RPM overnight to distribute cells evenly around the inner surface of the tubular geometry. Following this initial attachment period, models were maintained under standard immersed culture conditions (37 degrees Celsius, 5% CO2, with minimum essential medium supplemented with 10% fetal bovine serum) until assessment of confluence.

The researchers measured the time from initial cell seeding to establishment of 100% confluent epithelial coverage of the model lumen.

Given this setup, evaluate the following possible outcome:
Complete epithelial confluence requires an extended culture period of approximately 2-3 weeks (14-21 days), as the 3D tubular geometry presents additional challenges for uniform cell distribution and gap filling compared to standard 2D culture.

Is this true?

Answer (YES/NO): NO